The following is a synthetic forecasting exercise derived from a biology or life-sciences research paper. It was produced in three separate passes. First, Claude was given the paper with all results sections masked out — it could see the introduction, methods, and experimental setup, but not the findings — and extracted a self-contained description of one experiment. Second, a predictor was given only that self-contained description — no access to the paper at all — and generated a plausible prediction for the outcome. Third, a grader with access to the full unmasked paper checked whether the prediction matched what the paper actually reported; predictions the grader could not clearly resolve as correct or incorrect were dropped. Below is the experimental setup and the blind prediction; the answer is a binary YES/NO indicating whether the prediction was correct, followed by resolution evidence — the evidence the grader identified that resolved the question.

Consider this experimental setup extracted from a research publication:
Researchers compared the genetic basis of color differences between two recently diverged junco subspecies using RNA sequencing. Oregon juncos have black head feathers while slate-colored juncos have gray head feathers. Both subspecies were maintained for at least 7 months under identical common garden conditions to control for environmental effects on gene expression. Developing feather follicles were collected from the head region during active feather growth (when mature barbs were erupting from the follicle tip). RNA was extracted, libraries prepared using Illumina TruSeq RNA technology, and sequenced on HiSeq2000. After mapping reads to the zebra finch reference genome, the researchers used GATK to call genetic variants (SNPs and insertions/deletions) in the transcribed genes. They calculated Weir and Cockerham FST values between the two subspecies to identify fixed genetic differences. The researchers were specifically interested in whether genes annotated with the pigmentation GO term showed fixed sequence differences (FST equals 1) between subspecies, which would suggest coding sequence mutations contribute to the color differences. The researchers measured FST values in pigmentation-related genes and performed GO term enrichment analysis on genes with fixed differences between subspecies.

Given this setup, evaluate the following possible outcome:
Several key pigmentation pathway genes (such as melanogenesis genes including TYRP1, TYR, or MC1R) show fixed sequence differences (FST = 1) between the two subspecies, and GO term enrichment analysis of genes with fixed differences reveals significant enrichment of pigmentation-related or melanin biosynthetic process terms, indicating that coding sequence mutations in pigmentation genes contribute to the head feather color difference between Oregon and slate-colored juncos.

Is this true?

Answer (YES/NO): NO